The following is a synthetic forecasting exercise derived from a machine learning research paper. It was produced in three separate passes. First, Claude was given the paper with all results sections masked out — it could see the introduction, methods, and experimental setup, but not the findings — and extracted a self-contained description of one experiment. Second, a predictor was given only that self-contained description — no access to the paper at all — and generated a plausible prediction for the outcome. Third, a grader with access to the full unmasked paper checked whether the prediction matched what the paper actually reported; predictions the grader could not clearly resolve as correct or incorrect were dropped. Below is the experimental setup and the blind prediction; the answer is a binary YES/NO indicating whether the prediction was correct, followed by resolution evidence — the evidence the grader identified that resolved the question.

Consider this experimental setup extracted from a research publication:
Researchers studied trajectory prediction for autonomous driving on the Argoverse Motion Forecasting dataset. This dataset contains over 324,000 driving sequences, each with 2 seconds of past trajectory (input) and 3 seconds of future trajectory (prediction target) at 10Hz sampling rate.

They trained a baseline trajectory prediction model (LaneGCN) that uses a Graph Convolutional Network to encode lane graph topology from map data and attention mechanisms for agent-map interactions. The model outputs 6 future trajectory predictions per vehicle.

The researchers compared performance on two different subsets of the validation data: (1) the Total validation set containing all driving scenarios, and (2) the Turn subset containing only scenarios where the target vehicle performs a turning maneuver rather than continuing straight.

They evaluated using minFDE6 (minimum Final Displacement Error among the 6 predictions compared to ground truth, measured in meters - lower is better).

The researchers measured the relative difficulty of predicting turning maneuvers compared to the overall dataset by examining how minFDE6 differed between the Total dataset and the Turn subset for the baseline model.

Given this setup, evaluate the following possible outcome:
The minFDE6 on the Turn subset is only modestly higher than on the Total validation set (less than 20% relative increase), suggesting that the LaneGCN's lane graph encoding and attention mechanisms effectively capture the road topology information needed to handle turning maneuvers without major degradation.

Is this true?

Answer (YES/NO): NO